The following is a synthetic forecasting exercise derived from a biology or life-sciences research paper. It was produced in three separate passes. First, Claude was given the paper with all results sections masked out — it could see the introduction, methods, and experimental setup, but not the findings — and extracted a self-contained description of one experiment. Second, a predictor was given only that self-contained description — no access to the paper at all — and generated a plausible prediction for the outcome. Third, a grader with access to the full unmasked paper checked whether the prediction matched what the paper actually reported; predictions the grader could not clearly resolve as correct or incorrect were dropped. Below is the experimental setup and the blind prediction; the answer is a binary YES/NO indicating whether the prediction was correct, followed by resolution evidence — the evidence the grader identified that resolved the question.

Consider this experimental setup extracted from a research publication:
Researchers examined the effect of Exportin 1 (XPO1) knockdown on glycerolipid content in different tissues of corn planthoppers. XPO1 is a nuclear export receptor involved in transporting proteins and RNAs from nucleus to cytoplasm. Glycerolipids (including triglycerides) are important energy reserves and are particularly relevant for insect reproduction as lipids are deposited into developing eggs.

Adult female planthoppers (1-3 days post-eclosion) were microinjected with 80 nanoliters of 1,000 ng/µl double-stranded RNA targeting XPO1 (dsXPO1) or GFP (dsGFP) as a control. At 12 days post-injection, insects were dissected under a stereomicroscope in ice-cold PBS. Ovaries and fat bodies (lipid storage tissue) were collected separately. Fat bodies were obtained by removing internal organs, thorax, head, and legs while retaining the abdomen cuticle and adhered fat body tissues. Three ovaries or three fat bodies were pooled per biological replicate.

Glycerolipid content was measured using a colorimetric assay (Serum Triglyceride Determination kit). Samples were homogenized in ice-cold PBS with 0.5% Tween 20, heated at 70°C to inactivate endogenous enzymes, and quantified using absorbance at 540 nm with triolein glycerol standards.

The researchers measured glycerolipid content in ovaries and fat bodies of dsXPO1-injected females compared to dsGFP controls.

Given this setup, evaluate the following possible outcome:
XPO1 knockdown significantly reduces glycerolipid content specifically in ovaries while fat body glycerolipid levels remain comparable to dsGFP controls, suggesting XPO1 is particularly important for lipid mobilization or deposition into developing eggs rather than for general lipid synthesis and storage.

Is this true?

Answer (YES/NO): NO